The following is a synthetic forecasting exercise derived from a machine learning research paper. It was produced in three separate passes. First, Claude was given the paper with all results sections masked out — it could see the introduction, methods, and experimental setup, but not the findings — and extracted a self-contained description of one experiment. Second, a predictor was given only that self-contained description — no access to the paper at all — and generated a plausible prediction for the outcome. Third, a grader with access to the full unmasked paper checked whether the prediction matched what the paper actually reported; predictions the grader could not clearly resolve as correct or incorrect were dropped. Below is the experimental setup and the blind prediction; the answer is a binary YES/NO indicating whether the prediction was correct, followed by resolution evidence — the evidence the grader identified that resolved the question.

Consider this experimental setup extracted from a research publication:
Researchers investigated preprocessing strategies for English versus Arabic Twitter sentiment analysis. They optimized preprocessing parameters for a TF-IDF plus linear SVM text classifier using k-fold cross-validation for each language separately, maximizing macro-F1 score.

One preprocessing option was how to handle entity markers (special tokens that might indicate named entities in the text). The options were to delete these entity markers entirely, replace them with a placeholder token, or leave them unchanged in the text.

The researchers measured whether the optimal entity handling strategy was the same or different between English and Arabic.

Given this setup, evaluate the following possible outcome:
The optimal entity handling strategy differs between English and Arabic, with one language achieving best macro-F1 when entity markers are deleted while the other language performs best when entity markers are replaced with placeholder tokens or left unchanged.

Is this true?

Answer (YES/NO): YES